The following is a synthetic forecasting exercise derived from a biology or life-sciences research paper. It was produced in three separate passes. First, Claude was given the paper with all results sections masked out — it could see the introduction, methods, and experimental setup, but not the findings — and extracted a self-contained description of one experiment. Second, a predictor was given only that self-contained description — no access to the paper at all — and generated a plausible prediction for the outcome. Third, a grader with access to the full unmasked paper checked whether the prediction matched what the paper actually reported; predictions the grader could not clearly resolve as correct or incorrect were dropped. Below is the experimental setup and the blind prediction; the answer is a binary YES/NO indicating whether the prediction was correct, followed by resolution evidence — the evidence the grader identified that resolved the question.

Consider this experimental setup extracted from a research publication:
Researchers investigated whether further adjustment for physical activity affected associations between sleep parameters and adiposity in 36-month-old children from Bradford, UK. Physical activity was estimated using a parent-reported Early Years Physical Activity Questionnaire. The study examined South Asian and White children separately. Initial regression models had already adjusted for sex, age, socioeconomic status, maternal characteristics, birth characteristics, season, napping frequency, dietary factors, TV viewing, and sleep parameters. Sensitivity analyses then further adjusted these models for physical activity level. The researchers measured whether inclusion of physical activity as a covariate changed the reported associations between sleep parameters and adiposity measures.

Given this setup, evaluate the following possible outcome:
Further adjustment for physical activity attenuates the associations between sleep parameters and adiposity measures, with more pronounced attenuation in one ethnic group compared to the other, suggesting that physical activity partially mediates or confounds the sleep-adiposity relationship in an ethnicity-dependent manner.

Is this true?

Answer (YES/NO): NO